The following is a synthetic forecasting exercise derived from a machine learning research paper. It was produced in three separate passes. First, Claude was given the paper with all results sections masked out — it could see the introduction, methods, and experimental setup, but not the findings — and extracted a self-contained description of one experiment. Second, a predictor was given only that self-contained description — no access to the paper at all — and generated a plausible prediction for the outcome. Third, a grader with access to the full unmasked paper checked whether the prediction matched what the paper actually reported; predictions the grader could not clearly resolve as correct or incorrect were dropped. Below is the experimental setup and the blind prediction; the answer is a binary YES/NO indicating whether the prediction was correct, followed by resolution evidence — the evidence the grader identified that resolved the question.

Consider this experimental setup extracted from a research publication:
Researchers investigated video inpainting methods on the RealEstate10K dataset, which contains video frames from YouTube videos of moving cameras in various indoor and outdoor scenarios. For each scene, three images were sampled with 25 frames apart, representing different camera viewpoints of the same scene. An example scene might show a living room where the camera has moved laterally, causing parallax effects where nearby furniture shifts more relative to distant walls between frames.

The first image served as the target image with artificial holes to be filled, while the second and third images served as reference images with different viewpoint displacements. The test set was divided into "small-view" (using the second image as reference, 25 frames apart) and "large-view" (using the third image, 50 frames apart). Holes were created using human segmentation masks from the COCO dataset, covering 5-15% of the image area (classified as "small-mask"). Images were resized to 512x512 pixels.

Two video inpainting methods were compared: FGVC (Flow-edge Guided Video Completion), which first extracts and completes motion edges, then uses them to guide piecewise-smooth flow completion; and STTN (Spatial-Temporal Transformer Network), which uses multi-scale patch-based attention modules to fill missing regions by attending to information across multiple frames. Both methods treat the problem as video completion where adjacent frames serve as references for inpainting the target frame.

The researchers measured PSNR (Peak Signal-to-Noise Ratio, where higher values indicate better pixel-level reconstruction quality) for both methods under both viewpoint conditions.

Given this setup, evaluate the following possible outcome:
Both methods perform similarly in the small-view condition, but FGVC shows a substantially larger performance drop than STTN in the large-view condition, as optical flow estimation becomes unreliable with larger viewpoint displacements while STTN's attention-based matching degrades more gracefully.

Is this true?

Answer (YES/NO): NO